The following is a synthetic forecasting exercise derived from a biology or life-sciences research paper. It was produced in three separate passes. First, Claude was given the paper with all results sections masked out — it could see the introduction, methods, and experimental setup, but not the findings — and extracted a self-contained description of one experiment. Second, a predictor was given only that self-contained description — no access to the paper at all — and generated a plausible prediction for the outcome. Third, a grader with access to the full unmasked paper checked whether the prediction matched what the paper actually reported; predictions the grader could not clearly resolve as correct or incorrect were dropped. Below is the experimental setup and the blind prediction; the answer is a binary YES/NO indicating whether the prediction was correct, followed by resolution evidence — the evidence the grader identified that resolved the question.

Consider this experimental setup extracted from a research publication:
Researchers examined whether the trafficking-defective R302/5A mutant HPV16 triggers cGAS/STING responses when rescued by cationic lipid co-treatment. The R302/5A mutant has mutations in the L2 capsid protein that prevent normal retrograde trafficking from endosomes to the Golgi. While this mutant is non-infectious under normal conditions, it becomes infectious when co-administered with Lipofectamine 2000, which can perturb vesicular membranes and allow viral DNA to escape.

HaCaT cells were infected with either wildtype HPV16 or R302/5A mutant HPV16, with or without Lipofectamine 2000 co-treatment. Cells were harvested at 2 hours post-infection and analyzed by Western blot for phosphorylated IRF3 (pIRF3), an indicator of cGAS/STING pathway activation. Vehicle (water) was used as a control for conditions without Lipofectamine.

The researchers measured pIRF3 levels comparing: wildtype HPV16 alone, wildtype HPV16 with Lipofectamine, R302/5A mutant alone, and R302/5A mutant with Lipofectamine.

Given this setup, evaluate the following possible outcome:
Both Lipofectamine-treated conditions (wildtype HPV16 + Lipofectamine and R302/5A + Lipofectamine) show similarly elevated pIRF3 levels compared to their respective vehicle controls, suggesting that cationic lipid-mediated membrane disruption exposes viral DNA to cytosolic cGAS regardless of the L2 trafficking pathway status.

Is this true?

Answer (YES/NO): YES